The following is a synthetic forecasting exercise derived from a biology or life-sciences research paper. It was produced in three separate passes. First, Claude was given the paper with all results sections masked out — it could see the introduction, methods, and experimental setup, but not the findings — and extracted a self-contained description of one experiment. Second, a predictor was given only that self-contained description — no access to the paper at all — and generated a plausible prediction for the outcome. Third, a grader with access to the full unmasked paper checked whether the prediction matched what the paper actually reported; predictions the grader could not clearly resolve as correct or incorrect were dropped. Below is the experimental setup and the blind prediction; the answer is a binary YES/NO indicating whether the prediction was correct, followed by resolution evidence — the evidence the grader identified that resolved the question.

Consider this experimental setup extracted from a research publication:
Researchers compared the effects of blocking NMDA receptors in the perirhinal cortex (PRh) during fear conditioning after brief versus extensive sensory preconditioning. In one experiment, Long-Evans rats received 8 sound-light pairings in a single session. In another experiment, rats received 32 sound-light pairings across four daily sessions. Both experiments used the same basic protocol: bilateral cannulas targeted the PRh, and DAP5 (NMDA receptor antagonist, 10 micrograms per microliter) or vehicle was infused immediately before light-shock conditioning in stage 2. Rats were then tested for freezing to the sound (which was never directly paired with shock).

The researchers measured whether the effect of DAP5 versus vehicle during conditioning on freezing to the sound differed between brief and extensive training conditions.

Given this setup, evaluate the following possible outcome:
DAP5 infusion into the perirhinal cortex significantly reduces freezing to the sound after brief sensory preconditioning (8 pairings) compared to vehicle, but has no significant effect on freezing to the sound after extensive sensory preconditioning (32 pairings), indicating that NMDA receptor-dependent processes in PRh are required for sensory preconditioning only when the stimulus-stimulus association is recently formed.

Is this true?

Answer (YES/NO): YES